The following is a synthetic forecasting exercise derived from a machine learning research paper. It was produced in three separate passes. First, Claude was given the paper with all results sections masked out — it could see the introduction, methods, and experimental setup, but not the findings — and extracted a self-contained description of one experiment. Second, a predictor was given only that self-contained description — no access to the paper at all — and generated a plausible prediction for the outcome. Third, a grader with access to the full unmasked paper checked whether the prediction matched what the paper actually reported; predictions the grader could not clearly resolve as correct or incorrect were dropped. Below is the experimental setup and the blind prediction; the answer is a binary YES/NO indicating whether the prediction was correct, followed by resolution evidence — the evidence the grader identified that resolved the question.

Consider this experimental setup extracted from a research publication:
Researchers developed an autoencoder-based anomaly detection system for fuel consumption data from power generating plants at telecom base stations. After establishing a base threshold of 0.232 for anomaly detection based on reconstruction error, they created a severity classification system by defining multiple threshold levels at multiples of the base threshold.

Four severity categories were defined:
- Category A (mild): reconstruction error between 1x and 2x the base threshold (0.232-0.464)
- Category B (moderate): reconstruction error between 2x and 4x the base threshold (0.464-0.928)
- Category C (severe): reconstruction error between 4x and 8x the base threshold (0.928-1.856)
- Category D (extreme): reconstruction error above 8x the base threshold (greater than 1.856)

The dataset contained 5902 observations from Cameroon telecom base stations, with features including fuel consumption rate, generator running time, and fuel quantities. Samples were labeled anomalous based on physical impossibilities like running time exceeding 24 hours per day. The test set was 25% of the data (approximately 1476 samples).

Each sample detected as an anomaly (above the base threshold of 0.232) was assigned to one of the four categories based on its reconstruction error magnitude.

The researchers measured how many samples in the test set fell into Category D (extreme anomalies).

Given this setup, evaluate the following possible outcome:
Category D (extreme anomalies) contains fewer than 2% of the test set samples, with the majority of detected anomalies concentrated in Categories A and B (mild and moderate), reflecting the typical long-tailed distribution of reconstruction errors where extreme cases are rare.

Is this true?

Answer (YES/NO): YES